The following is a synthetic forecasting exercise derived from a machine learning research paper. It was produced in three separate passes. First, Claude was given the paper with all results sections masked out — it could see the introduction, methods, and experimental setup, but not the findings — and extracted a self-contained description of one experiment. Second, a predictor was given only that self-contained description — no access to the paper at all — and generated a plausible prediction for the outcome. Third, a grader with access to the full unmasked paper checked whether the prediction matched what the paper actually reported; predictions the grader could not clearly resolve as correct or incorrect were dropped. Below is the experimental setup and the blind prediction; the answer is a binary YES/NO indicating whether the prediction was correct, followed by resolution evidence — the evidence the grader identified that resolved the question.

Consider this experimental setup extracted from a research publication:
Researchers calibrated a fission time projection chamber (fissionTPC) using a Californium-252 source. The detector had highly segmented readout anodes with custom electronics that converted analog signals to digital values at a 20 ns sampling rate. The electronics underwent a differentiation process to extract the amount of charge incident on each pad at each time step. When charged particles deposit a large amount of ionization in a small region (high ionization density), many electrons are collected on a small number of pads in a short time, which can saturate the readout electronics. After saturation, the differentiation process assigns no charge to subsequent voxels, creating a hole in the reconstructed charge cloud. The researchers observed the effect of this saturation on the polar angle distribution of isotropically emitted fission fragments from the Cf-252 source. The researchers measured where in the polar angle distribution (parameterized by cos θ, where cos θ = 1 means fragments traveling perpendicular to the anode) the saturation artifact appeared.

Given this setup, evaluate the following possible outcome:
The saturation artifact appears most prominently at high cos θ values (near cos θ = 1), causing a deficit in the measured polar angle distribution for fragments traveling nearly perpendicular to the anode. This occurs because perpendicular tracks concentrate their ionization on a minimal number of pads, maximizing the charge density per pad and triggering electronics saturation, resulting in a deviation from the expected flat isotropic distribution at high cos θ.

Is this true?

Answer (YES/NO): NO